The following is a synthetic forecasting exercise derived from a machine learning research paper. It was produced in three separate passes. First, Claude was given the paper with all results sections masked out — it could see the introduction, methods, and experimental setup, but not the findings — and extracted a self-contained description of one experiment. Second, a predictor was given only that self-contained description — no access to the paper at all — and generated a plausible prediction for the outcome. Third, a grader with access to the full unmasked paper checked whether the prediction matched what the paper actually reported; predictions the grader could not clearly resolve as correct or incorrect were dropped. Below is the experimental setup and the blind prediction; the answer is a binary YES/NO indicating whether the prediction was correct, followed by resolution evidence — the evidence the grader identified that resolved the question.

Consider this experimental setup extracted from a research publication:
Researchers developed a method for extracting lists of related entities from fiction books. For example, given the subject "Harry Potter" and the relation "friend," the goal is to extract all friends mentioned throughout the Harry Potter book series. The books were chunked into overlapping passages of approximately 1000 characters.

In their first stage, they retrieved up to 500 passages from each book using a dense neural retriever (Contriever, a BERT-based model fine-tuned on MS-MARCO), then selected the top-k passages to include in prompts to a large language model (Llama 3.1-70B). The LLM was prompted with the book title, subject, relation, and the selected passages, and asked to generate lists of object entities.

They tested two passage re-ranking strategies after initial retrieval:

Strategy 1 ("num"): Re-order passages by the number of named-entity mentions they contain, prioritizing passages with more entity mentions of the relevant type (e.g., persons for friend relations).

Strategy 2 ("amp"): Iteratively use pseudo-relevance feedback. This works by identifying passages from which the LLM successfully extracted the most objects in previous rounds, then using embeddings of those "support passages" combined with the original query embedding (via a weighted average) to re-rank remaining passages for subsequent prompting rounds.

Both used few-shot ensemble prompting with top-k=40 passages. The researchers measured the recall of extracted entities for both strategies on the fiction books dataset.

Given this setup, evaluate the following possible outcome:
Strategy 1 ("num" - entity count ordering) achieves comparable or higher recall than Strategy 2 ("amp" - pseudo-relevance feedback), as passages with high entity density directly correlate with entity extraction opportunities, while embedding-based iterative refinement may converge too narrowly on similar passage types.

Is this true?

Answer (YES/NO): YES